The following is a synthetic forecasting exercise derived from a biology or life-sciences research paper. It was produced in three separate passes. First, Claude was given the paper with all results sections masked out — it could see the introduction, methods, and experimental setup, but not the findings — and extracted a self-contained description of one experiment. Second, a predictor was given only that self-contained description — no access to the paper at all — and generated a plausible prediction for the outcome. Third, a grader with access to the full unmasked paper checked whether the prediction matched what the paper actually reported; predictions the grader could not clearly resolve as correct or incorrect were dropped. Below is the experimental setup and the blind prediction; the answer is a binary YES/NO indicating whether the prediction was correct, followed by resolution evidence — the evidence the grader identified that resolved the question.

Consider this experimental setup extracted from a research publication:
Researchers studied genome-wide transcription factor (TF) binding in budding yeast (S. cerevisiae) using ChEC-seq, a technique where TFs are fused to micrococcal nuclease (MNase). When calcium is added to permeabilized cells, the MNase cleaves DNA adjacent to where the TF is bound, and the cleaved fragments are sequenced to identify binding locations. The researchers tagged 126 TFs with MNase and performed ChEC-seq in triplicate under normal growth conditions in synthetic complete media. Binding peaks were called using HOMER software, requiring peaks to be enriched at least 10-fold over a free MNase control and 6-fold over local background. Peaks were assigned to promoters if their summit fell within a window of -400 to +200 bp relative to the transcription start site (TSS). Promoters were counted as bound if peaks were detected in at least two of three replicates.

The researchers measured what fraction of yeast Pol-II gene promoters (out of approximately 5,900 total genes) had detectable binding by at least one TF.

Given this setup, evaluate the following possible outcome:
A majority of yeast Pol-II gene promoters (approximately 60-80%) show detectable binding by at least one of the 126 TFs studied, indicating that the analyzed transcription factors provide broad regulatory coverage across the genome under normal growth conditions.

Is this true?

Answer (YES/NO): NO